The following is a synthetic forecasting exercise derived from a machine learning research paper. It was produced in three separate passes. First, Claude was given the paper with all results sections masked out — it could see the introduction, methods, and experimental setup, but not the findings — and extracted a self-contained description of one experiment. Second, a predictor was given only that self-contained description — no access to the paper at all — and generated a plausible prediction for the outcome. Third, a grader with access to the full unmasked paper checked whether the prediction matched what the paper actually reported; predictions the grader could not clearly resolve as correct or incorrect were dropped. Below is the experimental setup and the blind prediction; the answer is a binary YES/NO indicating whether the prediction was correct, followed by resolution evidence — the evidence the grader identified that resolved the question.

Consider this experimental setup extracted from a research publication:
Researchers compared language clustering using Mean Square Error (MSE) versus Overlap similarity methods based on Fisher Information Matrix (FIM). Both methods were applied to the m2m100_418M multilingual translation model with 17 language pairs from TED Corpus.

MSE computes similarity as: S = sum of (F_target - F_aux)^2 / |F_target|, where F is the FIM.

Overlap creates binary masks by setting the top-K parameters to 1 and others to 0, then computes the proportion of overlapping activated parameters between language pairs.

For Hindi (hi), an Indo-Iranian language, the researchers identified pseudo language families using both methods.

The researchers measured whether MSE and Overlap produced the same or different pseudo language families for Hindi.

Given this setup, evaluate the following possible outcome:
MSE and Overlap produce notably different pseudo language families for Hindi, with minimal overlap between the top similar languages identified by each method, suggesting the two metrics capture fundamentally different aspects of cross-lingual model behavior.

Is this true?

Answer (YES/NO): YES